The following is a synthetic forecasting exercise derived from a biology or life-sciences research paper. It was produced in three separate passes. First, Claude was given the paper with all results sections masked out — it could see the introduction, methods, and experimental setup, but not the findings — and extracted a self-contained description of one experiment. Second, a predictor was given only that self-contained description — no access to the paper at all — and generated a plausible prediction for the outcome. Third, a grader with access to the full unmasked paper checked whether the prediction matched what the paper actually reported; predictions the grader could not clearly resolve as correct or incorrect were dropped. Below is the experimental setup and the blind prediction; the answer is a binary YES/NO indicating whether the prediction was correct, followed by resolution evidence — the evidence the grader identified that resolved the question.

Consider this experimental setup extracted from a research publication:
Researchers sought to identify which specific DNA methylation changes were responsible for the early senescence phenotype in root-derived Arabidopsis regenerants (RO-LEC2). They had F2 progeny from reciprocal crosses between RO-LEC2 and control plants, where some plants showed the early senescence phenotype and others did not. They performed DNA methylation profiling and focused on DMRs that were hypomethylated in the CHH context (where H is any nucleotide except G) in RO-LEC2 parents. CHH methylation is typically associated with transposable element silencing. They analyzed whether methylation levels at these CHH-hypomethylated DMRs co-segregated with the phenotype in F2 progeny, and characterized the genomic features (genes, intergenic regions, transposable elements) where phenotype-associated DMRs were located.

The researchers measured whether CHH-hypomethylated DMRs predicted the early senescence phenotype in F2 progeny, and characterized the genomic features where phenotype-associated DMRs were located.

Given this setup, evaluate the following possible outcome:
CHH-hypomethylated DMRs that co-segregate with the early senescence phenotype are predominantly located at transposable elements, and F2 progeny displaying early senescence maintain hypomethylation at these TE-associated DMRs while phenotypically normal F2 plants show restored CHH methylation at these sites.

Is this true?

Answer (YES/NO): YES